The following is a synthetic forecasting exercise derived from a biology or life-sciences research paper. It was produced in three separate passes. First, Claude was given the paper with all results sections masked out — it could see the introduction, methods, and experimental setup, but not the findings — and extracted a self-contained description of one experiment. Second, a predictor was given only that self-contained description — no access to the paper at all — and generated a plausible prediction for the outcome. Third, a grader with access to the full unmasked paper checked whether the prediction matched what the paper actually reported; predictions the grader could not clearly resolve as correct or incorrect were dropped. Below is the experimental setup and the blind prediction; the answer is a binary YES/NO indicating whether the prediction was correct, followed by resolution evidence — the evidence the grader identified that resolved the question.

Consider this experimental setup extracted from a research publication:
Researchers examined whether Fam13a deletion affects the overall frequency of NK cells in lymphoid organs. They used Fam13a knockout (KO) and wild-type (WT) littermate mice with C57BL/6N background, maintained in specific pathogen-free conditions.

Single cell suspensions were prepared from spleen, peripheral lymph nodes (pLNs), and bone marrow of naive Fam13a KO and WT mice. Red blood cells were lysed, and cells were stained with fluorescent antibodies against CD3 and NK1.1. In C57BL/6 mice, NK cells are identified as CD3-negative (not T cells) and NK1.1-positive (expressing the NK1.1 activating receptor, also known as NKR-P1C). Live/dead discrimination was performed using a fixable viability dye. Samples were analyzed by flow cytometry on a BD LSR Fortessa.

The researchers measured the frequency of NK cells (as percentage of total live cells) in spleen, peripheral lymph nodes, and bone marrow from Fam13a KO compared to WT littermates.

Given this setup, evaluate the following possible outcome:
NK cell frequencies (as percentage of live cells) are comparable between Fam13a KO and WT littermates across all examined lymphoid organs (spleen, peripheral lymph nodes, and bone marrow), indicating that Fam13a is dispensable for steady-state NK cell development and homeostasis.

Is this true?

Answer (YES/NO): YES